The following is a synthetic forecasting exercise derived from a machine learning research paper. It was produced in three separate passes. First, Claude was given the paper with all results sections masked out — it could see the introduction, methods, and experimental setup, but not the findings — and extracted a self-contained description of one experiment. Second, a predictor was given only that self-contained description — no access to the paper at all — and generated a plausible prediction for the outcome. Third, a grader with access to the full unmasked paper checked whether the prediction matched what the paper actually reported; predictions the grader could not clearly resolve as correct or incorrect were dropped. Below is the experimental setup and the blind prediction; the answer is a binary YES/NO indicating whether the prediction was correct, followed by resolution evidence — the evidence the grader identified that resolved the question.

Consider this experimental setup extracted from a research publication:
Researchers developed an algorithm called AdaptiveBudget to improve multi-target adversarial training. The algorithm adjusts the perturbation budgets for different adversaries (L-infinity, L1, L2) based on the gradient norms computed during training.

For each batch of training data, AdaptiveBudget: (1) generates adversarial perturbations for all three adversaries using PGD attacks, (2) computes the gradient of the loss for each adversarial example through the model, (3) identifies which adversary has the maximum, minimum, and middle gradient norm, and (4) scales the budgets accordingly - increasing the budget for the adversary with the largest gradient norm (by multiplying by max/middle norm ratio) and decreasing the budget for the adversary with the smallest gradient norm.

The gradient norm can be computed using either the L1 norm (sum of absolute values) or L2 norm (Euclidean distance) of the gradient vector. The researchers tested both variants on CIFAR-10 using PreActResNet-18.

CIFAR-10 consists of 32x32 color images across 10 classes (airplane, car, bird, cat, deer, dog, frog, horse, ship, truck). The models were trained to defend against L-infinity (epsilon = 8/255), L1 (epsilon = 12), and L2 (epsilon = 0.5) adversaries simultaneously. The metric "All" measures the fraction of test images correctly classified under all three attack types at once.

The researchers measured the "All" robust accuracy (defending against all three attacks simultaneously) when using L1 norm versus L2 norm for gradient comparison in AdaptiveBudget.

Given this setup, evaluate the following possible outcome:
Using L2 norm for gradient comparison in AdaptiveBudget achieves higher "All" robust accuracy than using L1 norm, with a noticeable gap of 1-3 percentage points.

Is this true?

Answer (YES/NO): NO